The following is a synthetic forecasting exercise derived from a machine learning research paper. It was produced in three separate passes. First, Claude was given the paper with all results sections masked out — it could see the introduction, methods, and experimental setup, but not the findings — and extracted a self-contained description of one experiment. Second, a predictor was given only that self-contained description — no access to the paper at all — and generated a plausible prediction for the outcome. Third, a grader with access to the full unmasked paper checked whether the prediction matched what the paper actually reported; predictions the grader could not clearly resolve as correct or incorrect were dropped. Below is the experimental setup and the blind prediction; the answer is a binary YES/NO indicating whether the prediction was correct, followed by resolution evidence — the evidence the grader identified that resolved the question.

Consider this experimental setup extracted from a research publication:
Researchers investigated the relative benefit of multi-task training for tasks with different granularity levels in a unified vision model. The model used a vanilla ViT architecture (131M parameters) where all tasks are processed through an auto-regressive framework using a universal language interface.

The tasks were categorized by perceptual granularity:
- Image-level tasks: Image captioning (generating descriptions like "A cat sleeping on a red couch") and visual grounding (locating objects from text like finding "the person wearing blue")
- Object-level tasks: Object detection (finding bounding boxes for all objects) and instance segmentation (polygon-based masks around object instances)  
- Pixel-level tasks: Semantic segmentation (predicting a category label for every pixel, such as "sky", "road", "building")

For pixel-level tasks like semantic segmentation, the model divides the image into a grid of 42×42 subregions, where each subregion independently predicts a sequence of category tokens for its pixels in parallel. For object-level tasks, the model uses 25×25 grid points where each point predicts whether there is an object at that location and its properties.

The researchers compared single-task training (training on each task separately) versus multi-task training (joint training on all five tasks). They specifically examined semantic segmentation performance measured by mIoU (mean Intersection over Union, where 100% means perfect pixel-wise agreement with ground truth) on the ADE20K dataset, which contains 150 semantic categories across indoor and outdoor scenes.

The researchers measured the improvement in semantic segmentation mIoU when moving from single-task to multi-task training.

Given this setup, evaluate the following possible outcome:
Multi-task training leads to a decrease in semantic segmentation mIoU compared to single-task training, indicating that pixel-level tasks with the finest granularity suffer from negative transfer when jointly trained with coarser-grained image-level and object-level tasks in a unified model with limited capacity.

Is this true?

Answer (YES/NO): NO